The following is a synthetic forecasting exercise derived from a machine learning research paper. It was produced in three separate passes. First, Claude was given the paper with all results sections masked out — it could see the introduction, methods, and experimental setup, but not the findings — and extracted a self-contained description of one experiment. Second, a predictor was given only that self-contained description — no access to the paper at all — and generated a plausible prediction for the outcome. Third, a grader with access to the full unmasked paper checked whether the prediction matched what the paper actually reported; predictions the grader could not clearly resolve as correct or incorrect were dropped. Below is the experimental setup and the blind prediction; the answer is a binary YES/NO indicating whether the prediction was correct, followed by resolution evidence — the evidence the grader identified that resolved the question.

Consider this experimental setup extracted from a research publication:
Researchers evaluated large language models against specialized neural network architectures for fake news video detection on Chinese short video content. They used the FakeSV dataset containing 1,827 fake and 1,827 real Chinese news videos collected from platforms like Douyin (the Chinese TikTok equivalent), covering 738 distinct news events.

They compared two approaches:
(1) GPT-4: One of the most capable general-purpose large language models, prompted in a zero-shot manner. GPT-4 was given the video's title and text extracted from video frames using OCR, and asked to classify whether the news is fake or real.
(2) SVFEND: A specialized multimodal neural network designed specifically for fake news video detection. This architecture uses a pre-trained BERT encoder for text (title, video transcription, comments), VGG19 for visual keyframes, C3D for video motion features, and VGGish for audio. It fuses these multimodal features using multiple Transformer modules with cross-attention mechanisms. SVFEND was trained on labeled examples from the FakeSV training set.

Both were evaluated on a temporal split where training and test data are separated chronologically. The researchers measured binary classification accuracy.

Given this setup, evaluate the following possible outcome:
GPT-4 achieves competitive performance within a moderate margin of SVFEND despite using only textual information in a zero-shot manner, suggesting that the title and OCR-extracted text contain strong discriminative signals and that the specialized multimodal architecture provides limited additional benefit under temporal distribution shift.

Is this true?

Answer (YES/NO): NO